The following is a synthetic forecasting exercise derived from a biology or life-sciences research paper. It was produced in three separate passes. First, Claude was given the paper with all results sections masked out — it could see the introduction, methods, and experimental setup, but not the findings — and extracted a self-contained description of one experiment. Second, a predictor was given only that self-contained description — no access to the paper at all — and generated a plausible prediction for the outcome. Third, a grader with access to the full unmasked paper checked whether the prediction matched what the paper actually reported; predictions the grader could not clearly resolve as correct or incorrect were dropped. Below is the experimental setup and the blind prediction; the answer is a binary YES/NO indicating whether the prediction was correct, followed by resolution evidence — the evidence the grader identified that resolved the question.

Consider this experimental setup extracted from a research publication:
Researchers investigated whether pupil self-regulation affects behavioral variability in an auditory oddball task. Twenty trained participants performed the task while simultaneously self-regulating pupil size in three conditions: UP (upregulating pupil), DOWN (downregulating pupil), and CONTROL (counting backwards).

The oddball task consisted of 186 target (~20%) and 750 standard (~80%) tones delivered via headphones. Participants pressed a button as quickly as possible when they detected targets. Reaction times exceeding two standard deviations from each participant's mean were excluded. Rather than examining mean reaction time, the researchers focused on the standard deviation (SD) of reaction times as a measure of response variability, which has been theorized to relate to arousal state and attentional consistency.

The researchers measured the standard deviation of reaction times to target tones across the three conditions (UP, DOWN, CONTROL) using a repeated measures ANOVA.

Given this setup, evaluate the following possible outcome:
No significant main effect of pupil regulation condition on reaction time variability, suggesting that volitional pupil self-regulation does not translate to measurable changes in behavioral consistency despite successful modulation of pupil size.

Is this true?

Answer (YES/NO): NO